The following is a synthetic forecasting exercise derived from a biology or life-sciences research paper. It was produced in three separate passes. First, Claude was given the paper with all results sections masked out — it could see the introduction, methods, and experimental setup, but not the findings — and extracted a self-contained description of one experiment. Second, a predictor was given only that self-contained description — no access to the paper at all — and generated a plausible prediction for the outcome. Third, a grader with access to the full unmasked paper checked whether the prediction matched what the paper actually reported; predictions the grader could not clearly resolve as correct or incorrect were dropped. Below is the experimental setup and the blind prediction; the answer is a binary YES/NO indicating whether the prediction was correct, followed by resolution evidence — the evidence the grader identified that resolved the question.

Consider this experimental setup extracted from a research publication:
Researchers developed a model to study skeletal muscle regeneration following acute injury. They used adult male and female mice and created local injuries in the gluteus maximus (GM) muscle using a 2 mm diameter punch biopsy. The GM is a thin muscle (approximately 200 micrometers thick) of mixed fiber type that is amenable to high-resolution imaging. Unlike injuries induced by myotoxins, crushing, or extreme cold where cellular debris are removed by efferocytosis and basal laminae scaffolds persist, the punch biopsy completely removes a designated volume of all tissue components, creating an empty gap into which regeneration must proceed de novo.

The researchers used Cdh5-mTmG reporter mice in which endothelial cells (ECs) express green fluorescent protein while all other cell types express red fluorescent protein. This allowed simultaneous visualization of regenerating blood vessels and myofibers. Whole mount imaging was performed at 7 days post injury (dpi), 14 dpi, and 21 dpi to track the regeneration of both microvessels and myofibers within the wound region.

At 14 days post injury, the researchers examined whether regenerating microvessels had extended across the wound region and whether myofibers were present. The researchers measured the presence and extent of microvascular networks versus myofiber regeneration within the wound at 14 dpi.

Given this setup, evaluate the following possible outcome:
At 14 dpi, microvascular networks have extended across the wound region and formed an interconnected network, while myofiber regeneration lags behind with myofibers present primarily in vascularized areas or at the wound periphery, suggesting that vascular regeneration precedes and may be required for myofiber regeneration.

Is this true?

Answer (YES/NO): YES